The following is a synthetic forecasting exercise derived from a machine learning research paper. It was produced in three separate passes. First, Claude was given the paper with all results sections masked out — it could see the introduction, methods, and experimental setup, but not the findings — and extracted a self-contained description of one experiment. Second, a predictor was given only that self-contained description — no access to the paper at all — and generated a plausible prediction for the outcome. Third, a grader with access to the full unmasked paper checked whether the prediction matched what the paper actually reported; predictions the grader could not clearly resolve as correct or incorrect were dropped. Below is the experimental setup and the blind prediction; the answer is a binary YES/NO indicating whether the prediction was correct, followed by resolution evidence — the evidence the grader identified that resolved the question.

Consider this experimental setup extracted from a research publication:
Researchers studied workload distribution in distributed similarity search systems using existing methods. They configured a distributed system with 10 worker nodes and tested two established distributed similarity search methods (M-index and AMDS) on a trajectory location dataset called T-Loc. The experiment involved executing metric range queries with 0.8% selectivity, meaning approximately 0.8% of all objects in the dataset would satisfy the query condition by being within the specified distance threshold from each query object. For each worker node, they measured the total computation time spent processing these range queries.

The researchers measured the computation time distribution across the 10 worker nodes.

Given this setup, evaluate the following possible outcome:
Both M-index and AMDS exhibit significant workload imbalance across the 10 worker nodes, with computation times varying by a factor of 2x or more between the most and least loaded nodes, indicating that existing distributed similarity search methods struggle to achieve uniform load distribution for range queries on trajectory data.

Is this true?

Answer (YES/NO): YES